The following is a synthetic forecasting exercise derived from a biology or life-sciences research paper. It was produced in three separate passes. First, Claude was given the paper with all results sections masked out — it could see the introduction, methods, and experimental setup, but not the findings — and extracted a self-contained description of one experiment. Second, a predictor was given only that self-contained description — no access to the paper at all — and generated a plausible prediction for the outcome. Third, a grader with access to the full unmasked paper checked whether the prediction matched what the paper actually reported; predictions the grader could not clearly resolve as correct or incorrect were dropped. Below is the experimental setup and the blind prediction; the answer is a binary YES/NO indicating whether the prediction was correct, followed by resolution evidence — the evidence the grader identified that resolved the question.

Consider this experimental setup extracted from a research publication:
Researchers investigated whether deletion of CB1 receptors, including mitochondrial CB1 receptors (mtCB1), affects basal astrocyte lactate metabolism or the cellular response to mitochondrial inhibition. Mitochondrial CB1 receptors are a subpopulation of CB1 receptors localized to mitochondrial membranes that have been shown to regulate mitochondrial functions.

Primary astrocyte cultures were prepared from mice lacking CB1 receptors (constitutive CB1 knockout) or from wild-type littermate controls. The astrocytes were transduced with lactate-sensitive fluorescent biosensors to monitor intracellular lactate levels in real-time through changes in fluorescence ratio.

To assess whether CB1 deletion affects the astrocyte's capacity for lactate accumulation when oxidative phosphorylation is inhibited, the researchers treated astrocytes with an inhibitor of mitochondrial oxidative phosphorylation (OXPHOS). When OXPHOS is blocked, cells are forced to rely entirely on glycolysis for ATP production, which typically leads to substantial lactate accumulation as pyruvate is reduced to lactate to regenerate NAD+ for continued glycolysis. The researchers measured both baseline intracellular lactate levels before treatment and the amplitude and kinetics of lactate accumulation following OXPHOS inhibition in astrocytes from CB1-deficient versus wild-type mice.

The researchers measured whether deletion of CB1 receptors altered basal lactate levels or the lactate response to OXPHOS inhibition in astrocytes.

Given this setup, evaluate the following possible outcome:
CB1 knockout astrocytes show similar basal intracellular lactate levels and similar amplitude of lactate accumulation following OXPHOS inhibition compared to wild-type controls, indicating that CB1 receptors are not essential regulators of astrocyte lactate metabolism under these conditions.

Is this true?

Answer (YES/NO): YES